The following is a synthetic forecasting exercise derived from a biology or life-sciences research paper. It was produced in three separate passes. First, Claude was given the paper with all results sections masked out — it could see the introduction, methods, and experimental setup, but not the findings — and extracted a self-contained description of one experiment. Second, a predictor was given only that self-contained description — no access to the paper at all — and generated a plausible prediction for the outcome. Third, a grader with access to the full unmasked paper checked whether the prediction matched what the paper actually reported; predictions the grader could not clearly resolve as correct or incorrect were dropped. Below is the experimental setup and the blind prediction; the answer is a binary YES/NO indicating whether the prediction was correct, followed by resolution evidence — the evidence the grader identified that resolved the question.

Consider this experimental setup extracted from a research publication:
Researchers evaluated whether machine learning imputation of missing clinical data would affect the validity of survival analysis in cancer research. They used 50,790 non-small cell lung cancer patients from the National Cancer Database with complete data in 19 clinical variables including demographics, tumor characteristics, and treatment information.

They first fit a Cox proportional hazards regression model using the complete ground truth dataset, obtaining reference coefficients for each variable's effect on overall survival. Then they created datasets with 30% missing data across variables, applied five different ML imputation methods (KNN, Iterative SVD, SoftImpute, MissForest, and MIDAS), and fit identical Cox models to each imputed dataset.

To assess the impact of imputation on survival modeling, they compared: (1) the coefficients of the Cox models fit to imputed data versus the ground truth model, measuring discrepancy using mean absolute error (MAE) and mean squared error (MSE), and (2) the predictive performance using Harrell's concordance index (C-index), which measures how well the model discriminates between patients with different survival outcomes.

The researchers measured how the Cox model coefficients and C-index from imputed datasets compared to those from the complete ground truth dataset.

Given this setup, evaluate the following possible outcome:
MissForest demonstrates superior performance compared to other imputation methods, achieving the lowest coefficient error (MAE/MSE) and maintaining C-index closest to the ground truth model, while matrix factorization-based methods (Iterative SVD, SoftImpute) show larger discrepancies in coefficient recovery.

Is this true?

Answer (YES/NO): NO